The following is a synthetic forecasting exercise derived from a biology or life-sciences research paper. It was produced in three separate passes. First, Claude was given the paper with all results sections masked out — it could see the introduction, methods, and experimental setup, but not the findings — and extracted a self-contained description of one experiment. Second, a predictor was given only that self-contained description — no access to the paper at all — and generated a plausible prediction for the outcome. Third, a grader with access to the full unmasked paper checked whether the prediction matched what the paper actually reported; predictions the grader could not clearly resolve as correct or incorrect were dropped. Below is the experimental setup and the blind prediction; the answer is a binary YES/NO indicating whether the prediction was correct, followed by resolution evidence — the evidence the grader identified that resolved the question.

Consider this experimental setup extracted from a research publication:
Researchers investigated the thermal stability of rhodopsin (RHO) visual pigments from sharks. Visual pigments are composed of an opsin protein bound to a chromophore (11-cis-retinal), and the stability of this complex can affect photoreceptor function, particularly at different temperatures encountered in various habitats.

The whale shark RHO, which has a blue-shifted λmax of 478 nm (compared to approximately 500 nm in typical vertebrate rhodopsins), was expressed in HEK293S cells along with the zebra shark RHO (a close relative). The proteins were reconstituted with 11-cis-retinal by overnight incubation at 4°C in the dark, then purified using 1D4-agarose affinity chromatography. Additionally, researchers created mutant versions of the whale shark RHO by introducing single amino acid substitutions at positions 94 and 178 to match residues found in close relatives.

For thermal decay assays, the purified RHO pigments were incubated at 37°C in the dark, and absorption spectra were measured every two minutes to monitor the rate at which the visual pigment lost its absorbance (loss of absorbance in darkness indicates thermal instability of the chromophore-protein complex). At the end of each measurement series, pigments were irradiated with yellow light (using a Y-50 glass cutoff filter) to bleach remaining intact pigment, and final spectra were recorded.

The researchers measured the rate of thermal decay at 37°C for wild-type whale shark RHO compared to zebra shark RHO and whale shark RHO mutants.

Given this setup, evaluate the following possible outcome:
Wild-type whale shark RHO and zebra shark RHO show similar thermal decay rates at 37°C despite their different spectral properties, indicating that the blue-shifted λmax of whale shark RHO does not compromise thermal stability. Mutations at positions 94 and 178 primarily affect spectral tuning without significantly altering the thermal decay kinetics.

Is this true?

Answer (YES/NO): NO